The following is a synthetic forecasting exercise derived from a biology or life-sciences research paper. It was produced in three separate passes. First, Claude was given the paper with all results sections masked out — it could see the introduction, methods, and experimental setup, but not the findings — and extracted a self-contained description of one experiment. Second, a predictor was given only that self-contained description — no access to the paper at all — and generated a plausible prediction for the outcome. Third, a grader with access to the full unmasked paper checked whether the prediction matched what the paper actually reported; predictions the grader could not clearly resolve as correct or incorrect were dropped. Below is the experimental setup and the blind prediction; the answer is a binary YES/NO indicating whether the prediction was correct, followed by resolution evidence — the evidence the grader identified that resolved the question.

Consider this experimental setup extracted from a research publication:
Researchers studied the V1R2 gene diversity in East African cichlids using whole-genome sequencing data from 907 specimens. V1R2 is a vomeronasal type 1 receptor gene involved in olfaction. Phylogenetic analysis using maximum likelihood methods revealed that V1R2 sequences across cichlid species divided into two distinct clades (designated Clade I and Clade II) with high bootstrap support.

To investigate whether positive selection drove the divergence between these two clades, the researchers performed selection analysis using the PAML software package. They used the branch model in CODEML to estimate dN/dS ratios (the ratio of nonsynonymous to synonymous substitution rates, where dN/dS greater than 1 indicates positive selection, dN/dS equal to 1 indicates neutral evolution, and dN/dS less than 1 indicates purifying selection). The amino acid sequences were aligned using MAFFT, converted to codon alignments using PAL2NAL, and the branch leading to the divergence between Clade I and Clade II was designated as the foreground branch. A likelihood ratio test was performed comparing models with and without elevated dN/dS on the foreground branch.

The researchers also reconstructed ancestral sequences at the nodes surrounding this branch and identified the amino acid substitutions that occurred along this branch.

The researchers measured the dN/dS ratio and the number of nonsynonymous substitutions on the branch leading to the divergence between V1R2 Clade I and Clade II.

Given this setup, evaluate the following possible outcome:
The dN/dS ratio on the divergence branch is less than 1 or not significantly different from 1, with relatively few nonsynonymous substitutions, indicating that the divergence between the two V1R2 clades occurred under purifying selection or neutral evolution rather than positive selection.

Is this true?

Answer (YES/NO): NO